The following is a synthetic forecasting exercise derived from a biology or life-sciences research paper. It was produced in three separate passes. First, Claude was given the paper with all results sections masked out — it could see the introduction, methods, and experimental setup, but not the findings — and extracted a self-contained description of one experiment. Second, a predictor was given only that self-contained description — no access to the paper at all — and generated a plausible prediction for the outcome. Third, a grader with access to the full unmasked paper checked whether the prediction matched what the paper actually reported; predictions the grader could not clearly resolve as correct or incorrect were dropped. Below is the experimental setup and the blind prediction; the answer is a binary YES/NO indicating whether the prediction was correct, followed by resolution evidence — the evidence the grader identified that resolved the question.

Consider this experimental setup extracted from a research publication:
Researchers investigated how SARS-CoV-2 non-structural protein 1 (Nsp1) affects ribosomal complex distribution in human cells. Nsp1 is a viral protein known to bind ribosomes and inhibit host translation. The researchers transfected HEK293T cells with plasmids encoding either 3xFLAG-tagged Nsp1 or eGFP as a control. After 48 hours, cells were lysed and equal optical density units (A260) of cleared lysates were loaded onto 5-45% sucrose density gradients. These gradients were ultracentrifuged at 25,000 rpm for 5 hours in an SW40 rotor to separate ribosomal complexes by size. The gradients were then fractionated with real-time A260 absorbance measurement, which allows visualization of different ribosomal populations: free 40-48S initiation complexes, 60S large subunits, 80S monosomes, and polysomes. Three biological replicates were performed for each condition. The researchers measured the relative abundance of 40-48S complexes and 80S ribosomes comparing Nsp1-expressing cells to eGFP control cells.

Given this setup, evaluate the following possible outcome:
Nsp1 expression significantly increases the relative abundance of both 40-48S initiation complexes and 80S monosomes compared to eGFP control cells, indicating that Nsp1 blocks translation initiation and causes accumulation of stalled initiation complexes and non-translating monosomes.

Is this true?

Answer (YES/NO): NO